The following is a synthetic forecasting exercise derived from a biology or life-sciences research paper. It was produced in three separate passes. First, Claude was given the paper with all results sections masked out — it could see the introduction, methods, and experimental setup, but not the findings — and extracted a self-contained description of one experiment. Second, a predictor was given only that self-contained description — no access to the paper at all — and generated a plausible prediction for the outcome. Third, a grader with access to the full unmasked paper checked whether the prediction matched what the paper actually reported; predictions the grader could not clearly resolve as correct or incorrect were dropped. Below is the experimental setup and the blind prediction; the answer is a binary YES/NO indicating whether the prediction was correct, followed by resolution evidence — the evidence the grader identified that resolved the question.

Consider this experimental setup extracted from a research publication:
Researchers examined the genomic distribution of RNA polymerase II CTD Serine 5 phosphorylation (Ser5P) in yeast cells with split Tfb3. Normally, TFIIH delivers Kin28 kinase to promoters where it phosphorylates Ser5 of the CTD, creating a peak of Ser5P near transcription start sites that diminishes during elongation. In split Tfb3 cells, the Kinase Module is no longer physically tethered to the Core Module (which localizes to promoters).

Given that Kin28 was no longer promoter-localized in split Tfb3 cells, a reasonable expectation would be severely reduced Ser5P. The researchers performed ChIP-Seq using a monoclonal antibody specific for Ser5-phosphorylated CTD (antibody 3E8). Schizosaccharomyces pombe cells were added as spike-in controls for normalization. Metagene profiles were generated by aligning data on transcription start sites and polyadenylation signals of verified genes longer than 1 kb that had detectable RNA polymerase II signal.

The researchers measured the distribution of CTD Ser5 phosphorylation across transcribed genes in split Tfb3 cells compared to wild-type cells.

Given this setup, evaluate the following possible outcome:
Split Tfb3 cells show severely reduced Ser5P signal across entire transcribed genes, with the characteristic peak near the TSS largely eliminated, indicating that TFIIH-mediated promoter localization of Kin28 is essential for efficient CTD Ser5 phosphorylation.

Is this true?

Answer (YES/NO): NO